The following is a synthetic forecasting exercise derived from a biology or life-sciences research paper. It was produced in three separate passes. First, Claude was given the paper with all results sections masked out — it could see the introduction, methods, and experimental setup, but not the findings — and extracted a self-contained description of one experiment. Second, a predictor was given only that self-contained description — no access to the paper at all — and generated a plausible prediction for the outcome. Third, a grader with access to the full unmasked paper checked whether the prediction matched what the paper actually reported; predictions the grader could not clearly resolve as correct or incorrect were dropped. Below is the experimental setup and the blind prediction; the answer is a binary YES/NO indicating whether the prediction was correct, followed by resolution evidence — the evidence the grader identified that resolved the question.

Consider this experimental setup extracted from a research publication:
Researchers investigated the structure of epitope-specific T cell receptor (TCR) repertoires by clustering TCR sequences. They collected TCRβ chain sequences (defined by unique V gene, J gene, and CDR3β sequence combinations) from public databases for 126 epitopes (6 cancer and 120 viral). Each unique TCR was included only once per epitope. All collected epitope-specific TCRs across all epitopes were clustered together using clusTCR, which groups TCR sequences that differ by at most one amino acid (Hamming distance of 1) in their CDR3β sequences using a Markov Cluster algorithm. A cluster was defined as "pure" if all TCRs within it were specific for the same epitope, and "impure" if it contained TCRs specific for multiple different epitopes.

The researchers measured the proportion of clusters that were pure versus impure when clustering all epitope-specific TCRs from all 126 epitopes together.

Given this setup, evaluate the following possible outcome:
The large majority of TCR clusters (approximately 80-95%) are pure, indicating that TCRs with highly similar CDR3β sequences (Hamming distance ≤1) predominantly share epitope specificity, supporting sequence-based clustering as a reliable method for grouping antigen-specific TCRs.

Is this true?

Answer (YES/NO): NO